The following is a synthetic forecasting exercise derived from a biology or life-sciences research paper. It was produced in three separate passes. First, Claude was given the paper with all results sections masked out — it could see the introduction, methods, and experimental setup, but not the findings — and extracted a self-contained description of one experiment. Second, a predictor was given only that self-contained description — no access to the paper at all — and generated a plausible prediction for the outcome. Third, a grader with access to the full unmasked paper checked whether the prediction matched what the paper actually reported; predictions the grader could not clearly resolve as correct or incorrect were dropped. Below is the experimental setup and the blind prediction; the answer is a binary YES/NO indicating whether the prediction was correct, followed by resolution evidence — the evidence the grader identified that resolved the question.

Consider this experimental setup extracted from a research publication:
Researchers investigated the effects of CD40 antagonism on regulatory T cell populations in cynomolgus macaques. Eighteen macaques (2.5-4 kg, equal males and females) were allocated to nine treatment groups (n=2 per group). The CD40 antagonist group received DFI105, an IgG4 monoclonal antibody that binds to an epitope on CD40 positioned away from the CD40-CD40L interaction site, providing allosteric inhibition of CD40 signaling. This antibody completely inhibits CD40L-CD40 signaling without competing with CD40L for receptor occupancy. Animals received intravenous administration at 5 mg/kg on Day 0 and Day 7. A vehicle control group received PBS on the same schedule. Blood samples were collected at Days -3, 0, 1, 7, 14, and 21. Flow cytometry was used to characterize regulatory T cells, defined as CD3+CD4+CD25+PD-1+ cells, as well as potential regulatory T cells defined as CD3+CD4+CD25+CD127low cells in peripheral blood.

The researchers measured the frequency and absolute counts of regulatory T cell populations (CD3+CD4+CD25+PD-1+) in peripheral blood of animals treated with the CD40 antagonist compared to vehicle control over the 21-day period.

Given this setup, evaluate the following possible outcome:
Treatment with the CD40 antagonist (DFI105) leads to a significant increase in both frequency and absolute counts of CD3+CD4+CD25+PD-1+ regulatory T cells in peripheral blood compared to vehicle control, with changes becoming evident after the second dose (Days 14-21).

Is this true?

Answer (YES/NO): NO